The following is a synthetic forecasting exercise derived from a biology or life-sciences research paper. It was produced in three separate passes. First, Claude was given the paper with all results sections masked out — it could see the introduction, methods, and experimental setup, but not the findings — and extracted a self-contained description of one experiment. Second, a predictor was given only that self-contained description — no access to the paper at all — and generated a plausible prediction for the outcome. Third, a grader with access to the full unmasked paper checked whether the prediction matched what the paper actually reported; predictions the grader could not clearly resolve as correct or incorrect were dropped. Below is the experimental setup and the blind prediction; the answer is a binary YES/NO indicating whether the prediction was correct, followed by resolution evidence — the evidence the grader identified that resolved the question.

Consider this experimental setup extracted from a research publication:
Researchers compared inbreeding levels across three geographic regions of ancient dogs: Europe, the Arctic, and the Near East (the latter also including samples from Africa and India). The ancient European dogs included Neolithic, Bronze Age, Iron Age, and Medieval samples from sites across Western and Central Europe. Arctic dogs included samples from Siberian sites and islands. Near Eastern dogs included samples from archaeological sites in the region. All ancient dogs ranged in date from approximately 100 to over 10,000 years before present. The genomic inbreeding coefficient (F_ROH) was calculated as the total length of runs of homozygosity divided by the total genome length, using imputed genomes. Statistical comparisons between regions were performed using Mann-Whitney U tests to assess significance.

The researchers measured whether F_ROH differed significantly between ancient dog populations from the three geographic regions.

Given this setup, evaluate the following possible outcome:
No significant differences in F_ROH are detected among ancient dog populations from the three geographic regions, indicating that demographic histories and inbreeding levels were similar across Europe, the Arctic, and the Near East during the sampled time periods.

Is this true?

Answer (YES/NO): NO